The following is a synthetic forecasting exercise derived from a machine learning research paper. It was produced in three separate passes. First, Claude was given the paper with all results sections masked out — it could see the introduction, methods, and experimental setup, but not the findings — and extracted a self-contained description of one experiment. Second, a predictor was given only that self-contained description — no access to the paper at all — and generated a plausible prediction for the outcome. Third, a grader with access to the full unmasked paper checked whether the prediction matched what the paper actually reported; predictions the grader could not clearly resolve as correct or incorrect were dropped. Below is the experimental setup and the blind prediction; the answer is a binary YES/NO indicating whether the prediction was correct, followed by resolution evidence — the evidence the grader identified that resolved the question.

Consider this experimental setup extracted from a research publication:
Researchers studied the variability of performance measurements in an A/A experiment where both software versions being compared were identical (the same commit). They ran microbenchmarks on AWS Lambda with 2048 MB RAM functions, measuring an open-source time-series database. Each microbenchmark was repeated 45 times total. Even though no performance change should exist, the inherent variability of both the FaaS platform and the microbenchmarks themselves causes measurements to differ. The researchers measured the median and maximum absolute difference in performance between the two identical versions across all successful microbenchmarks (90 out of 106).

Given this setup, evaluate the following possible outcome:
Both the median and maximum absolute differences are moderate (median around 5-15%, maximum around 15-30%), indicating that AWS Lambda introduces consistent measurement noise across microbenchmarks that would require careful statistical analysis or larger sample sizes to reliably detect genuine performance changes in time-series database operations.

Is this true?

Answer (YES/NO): NO